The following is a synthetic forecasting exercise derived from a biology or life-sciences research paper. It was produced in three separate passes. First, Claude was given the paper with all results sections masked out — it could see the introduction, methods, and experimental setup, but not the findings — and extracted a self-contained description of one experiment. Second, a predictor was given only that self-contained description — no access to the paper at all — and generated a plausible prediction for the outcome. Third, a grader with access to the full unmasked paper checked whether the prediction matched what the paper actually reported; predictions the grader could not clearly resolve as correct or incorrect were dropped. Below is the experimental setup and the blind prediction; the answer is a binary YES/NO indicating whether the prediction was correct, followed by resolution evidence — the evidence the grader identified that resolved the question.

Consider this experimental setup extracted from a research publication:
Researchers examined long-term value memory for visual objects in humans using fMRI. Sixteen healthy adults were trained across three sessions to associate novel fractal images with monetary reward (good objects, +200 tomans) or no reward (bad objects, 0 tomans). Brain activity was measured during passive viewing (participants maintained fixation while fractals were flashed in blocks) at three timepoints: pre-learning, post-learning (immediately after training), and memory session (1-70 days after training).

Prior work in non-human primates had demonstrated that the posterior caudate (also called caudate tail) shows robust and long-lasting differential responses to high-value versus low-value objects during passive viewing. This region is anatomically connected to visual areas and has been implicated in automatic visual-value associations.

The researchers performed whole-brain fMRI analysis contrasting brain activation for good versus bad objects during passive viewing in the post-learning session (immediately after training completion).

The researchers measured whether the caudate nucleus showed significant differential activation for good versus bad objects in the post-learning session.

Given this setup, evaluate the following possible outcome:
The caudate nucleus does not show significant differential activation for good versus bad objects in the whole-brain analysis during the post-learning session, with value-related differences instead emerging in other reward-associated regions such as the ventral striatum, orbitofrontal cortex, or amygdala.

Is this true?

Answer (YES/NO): NO